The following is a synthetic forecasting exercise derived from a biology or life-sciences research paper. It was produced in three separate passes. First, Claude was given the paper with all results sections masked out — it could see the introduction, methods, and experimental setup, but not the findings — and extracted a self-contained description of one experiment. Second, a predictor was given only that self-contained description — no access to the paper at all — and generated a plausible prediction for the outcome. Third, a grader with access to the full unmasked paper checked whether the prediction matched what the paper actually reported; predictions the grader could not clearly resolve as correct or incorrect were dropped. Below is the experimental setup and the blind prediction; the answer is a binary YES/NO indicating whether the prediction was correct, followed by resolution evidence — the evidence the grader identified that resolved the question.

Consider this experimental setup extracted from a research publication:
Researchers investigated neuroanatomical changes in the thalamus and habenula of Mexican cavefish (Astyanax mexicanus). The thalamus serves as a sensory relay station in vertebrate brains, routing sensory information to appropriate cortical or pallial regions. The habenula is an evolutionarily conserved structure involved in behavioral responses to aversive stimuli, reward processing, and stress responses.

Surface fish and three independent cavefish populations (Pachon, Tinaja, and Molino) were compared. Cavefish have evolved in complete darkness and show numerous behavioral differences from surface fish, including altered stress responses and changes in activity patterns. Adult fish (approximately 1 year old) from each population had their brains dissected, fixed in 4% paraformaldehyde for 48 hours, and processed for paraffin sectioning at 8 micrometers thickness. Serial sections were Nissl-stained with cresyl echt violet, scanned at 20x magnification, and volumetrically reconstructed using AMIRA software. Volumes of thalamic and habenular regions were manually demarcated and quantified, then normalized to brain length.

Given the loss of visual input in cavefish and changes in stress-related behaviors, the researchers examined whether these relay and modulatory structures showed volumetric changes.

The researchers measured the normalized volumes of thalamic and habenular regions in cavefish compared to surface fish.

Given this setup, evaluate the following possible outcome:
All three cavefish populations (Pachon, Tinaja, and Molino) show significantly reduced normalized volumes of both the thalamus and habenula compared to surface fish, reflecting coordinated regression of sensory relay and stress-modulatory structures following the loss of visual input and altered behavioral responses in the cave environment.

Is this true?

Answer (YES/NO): NO